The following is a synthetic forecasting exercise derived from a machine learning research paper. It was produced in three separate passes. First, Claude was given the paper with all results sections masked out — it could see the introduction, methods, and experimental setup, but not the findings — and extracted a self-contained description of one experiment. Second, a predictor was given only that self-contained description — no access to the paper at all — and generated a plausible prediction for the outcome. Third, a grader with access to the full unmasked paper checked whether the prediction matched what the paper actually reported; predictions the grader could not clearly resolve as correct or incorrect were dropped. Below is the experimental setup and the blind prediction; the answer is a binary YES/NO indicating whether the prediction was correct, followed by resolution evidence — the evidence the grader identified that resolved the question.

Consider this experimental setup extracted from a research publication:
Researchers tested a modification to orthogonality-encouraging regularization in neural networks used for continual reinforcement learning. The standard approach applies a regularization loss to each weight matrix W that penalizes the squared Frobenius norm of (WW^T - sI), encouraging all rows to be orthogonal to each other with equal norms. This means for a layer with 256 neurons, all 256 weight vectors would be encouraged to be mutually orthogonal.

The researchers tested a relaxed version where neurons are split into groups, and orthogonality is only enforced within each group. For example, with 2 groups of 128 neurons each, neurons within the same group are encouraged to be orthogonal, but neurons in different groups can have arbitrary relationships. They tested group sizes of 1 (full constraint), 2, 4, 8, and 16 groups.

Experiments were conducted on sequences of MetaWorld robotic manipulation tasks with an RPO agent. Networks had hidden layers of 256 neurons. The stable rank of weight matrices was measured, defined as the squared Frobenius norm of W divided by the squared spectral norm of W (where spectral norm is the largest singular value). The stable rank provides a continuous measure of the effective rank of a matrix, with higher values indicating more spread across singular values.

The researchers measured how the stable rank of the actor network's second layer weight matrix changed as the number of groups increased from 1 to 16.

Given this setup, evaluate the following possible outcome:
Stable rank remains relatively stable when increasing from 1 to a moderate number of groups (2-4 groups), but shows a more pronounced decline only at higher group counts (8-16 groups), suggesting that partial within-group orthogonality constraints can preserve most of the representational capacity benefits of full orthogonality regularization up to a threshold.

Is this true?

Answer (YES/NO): NO